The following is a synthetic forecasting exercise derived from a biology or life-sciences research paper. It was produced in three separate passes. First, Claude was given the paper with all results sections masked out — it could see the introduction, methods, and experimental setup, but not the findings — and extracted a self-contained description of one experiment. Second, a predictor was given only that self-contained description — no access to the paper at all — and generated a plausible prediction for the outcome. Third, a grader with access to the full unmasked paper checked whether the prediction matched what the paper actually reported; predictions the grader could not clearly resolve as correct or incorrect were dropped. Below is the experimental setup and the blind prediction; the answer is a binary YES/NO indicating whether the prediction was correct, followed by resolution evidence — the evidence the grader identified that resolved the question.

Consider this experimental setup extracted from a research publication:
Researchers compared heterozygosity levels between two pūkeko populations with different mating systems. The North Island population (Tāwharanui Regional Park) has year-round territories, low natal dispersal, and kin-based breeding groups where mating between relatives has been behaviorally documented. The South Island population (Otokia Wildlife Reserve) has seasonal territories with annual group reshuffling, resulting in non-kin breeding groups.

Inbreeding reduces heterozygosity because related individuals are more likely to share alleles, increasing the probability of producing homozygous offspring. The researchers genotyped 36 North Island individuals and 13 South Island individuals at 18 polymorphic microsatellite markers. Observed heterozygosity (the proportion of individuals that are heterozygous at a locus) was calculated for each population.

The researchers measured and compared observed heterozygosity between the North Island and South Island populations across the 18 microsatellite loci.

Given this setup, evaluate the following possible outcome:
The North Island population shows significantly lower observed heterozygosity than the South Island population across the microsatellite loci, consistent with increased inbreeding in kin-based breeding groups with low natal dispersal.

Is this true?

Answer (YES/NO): YES